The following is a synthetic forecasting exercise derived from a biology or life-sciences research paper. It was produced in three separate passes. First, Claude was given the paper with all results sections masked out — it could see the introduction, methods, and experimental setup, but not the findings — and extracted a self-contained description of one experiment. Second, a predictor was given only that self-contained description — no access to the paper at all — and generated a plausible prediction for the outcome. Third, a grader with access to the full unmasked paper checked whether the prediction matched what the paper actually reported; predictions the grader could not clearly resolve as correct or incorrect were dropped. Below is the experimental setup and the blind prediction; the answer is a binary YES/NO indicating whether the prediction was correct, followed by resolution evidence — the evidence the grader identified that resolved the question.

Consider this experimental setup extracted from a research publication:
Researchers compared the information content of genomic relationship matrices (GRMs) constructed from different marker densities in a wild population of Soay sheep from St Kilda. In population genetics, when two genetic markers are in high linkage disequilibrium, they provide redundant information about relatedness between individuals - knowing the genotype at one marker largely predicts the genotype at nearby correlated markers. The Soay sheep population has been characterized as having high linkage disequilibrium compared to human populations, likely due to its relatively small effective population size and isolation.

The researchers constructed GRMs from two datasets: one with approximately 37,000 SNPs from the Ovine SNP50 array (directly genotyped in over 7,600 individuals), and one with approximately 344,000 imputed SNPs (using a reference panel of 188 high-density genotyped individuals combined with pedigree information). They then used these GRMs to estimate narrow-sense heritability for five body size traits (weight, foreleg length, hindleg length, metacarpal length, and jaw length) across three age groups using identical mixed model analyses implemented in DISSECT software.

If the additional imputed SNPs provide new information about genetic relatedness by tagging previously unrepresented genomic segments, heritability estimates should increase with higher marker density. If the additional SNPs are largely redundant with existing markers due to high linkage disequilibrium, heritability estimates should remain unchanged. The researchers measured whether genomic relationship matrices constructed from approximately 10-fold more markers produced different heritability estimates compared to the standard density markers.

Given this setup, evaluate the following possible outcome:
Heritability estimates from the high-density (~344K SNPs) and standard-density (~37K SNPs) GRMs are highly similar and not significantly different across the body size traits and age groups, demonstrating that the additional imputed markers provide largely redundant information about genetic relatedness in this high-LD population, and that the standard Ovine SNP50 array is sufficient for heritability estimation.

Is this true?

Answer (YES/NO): YES